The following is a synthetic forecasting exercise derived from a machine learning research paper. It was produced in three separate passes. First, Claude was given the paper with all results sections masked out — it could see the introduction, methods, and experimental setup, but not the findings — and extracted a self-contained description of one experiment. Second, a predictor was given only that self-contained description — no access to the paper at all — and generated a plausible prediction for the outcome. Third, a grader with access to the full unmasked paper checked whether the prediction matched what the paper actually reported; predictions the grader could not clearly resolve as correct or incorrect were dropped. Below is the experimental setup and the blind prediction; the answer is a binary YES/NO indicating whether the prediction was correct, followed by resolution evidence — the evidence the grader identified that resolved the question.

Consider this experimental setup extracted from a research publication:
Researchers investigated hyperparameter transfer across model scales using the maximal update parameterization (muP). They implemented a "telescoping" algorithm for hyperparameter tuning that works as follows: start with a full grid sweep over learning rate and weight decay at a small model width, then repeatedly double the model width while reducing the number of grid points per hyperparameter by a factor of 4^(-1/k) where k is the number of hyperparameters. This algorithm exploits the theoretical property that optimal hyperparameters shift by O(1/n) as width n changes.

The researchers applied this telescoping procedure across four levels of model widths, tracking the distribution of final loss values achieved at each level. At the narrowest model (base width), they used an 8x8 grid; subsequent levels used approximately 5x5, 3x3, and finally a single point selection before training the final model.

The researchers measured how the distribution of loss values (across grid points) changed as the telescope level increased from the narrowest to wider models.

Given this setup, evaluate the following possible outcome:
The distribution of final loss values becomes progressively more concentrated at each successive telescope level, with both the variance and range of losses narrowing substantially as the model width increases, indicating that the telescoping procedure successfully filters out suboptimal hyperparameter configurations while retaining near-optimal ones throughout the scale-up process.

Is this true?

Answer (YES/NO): YES